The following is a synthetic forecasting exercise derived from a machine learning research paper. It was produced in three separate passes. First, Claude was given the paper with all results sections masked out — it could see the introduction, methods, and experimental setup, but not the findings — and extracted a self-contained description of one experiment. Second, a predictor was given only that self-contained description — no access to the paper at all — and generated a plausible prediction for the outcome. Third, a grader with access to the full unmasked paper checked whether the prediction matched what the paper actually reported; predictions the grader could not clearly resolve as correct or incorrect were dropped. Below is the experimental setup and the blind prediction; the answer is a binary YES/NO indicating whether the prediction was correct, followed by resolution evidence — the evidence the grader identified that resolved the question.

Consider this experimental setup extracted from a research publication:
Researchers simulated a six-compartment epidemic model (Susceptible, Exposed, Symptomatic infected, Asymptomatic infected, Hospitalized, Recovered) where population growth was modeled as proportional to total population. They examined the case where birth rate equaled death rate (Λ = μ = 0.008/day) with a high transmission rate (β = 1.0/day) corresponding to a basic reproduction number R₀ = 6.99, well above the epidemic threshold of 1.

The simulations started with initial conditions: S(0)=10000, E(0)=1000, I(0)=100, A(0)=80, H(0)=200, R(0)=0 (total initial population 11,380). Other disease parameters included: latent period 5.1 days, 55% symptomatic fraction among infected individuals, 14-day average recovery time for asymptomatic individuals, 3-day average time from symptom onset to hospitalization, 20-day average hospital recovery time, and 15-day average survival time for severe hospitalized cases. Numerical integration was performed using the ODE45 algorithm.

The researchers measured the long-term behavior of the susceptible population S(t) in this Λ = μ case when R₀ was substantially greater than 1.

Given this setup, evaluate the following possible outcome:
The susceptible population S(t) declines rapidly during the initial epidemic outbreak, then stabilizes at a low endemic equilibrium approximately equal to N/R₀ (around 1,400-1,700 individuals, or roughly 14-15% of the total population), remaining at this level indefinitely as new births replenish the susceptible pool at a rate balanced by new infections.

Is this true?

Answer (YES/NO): NO